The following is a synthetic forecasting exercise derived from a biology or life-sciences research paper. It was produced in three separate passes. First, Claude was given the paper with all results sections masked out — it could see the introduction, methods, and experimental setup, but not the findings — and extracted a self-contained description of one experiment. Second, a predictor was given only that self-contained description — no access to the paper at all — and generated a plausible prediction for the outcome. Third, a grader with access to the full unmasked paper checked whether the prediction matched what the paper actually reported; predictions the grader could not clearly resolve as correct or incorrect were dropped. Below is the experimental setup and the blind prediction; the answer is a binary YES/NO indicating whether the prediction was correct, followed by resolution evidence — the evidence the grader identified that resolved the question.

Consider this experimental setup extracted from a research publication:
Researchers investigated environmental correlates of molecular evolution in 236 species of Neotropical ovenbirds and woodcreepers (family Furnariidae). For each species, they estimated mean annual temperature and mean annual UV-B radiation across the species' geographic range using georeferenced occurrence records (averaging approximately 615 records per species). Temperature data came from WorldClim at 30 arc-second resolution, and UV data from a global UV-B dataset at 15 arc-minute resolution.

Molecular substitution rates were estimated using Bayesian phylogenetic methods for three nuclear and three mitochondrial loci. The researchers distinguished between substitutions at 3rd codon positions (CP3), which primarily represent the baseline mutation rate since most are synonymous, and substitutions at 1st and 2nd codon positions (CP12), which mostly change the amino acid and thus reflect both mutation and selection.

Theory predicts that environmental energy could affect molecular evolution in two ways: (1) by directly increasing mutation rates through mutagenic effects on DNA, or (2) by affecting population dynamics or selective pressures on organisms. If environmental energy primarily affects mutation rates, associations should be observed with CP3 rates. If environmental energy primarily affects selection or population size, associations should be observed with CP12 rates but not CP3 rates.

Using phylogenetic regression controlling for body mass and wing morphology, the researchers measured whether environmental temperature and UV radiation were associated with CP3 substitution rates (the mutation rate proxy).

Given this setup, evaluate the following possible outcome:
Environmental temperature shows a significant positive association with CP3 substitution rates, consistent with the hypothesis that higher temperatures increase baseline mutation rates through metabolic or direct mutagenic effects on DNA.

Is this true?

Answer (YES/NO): NO